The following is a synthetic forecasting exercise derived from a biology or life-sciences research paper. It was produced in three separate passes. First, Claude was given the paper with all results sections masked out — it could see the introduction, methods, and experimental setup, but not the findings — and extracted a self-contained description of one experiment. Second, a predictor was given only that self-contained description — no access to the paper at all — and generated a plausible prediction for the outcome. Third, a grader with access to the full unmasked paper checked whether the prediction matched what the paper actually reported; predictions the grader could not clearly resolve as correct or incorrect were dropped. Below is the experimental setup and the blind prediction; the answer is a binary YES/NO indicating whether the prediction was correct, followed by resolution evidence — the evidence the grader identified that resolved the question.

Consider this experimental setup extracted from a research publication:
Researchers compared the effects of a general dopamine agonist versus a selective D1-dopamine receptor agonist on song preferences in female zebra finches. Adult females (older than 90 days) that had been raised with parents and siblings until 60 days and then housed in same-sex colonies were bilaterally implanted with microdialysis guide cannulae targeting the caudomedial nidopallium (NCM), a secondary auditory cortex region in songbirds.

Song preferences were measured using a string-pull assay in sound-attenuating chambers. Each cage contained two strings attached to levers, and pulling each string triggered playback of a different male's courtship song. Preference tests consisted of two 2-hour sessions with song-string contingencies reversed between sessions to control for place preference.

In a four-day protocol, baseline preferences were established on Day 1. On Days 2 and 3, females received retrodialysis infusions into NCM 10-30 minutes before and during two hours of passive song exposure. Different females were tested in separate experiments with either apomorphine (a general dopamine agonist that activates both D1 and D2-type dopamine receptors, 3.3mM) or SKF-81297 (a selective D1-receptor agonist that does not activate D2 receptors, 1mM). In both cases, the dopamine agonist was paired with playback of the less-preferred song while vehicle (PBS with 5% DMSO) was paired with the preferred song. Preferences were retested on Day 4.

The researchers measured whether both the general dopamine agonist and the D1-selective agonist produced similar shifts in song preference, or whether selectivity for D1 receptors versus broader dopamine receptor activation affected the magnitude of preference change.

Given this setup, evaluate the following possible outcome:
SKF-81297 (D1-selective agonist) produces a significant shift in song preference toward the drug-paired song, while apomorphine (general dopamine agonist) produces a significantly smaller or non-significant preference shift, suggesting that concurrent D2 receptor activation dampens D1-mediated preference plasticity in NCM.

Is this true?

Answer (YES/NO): NO